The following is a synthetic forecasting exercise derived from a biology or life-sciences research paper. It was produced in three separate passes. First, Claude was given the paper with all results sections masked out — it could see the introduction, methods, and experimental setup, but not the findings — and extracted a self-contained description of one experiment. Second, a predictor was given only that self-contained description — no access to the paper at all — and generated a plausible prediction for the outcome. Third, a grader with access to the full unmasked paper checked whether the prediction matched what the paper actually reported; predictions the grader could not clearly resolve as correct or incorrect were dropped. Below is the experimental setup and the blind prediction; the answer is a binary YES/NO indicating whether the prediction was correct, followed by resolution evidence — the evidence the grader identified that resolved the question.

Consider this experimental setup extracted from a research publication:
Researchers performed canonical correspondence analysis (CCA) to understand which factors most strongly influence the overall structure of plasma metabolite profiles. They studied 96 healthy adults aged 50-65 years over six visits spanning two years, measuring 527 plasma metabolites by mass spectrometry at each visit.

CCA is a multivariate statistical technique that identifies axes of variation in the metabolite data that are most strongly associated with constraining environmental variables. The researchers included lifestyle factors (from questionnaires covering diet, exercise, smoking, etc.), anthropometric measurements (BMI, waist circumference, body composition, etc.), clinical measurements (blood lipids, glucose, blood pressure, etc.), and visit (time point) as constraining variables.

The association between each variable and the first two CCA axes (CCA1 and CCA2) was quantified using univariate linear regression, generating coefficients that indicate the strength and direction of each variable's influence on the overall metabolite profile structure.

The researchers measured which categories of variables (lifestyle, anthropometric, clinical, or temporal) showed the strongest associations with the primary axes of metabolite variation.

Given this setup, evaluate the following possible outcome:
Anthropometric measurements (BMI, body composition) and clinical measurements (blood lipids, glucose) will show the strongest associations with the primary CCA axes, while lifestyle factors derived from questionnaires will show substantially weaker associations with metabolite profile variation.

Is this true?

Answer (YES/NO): YES